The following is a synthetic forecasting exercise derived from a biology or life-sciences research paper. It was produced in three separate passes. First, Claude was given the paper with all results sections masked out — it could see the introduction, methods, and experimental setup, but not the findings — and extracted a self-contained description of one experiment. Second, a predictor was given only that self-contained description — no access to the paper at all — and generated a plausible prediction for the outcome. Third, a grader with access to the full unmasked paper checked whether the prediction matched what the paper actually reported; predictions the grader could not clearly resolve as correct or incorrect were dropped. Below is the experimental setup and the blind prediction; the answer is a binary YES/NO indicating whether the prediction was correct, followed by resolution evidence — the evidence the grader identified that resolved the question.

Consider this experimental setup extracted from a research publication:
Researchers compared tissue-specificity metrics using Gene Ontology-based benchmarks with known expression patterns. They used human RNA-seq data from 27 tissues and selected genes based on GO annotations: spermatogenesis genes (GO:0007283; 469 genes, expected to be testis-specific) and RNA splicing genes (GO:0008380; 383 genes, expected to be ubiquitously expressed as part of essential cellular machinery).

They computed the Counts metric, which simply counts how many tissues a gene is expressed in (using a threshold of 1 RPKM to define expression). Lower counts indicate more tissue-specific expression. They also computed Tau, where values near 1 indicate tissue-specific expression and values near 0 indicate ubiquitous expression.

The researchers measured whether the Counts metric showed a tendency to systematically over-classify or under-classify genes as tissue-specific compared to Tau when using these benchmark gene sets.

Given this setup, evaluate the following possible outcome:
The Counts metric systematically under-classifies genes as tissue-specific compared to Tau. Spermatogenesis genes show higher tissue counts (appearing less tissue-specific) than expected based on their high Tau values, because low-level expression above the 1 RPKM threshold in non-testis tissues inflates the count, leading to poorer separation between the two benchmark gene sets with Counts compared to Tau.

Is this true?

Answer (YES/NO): YES